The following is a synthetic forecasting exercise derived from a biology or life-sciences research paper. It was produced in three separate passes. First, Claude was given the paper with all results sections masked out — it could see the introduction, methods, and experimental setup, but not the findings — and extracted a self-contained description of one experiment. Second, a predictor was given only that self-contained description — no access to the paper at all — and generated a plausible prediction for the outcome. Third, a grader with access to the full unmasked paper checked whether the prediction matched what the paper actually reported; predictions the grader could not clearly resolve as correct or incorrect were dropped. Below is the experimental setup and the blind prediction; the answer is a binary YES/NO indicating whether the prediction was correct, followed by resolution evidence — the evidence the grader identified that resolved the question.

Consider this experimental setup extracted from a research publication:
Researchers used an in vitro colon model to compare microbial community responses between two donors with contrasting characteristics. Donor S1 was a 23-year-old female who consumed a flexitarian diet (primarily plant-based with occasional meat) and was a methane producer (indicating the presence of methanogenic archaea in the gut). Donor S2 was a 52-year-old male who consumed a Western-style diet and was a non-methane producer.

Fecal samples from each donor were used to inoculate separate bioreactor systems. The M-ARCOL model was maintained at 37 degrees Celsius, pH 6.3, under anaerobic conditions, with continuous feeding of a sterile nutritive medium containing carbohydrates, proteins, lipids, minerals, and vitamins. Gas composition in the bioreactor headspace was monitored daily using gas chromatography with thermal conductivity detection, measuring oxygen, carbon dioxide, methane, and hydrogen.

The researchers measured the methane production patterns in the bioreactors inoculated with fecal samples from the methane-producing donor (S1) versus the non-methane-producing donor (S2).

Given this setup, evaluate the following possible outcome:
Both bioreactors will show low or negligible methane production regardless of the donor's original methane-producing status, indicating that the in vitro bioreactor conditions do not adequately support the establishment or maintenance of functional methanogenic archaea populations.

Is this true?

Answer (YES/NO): NO